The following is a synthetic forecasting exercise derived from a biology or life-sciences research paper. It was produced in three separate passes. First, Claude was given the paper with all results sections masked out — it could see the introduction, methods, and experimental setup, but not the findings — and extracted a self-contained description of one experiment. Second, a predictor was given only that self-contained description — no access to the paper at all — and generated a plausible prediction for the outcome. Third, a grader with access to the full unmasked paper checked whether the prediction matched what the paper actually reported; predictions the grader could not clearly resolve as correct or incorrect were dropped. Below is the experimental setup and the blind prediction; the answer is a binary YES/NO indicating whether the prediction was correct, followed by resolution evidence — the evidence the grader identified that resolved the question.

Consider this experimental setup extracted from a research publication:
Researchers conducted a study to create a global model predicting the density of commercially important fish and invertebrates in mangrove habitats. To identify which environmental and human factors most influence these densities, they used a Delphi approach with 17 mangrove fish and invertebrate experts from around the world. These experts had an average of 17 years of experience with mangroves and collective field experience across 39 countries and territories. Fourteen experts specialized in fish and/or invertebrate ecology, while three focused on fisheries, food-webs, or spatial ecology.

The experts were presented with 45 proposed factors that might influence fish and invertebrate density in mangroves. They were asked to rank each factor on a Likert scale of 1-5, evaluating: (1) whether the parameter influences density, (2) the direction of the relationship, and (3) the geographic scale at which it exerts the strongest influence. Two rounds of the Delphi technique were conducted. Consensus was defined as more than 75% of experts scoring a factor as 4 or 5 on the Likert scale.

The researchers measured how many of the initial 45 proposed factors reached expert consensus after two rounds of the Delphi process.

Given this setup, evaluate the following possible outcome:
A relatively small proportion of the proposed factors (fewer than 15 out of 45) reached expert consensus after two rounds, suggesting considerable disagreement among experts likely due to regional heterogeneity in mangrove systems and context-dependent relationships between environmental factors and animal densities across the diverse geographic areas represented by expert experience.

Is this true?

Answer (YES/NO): YES